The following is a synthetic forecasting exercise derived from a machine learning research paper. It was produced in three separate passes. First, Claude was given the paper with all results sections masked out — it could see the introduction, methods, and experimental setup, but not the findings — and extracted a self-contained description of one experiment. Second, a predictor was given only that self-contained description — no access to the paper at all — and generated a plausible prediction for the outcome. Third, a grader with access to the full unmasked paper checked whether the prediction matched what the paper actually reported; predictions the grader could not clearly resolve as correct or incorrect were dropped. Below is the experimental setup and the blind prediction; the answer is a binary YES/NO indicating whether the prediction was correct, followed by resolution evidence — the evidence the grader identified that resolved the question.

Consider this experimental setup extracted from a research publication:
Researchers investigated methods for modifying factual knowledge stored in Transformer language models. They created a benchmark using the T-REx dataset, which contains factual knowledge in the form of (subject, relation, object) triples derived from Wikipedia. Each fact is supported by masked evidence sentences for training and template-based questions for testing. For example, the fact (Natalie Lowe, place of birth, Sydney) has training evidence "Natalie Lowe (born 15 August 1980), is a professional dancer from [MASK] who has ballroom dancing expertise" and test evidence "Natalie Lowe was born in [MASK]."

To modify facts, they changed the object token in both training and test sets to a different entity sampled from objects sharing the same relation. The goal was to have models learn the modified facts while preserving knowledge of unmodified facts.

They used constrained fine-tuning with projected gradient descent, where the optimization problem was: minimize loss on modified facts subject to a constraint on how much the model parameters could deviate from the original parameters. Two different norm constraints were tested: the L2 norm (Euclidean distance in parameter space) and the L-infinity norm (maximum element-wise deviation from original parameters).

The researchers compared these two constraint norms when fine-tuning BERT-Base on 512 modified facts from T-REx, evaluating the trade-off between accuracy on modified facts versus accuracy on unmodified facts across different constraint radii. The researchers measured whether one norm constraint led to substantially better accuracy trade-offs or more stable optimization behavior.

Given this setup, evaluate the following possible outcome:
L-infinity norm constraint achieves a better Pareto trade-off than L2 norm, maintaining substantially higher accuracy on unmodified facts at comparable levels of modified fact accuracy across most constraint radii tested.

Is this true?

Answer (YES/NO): NO